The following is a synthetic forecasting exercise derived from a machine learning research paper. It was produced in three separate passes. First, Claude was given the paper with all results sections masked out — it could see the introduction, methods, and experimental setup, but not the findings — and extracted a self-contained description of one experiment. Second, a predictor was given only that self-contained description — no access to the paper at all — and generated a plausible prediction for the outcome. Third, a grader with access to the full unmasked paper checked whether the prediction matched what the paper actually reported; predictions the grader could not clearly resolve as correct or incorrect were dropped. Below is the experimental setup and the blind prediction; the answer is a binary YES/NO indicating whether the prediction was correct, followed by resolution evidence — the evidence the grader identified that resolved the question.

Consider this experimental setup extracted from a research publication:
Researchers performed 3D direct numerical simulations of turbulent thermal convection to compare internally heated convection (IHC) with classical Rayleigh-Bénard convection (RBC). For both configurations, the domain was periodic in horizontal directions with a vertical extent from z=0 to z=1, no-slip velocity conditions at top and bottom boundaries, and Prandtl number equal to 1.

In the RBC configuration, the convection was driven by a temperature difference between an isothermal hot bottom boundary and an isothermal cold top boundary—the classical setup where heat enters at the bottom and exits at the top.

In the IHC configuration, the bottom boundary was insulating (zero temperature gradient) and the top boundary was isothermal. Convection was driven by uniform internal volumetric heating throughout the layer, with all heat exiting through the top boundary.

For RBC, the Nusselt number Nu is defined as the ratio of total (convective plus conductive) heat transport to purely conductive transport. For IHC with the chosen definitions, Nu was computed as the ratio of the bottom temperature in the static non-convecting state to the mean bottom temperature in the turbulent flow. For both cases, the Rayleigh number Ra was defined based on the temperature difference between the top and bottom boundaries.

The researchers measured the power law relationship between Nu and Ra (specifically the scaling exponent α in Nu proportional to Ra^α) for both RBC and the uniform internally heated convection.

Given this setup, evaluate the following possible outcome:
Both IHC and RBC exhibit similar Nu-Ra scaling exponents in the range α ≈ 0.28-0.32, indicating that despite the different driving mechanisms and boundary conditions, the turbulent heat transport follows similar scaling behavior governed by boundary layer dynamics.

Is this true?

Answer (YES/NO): YES